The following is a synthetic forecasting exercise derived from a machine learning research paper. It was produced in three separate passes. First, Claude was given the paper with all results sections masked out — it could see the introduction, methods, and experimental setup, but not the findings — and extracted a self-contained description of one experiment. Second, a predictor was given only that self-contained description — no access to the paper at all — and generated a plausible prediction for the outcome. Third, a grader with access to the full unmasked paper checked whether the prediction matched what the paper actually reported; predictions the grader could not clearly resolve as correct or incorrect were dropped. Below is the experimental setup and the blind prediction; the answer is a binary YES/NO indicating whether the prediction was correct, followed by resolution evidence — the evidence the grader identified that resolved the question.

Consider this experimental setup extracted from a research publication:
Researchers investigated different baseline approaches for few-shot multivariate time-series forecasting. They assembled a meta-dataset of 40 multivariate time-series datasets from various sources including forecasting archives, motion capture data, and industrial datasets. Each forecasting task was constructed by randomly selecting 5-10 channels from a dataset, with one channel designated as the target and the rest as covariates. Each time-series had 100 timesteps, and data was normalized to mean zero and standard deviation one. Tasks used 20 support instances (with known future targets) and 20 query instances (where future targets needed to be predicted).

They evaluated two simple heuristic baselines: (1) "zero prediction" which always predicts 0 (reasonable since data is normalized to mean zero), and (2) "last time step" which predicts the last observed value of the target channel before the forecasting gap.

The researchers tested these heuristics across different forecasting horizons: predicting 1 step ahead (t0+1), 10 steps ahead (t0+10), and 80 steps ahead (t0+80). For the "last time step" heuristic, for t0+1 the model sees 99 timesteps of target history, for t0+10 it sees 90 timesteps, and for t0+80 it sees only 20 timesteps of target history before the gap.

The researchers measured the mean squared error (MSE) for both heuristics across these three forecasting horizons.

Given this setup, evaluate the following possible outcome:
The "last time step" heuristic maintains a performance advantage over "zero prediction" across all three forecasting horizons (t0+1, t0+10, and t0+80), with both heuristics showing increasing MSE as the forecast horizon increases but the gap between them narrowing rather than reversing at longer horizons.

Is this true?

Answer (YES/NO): NO